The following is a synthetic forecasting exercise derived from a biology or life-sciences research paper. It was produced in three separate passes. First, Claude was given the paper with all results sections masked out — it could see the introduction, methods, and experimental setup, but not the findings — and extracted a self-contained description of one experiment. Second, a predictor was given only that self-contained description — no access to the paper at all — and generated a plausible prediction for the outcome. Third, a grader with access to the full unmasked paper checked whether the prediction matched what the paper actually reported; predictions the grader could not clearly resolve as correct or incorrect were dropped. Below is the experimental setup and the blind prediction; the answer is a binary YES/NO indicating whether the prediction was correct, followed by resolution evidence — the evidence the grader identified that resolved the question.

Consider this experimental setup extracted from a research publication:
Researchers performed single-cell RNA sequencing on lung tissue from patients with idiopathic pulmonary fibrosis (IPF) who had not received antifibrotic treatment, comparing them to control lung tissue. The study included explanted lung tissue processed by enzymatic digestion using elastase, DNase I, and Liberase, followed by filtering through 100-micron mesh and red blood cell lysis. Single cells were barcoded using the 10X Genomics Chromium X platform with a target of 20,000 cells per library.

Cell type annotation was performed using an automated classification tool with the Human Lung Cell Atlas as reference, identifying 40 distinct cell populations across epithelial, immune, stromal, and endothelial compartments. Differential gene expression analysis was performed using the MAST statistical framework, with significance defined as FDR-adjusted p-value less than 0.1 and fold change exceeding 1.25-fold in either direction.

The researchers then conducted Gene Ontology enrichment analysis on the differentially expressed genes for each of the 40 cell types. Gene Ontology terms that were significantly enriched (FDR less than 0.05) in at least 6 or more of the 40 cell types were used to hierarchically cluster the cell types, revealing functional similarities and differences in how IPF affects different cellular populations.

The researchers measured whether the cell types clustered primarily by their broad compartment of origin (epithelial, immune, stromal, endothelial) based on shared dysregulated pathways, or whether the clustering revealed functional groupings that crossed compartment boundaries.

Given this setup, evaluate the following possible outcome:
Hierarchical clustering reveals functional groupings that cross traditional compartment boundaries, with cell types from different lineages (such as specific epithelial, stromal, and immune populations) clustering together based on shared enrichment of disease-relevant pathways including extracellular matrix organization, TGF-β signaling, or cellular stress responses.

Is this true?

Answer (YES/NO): NO